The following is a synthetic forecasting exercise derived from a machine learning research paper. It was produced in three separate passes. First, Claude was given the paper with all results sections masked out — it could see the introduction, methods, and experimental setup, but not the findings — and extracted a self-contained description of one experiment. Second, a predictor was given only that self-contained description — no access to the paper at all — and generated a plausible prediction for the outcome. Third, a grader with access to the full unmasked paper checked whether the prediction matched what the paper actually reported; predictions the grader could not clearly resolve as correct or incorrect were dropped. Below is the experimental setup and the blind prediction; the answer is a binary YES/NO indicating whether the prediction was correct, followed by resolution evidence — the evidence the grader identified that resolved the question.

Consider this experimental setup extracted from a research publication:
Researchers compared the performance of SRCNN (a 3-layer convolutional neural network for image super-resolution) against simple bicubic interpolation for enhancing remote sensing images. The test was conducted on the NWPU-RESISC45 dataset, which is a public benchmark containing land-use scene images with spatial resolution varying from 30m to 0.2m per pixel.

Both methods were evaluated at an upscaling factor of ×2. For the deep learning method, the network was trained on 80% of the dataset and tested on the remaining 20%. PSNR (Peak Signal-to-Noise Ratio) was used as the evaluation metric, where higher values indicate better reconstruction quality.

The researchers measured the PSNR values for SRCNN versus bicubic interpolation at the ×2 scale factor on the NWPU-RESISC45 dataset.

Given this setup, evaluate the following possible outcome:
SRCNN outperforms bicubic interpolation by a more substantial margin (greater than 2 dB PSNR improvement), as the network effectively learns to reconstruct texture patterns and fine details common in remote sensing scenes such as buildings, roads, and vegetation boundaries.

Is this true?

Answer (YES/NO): NO